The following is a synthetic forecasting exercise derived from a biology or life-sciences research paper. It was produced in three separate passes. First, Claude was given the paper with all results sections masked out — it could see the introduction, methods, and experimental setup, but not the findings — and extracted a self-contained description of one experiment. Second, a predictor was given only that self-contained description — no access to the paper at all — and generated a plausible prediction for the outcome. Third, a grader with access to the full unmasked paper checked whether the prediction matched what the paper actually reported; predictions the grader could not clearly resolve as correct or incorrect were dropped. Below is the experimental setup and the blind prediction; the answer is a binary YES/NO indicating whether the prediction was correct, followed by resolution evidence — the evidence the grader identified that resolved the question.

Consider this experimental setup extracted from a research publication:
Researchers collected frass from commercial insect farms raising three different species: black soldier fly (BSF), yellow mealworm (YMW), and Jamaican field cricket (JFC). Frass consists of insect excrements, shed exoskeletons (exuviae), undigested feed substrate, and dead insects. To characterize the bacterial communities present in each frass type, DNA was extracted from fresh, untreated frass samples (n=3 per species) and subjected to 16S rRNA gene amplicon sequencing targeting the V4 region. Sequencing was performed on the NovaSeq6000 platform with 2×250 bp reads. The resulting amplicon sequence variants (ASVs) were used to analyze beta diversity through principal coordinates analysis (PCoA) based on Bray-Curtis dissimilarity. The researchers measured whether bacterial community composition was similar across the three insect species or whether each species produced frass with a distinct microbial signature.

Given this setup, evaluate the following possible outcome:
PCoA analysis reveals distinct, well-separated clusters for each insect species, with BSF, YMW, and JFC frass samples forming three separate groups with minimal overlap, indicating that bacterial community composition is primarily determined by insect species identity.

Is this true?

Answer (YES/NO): YES